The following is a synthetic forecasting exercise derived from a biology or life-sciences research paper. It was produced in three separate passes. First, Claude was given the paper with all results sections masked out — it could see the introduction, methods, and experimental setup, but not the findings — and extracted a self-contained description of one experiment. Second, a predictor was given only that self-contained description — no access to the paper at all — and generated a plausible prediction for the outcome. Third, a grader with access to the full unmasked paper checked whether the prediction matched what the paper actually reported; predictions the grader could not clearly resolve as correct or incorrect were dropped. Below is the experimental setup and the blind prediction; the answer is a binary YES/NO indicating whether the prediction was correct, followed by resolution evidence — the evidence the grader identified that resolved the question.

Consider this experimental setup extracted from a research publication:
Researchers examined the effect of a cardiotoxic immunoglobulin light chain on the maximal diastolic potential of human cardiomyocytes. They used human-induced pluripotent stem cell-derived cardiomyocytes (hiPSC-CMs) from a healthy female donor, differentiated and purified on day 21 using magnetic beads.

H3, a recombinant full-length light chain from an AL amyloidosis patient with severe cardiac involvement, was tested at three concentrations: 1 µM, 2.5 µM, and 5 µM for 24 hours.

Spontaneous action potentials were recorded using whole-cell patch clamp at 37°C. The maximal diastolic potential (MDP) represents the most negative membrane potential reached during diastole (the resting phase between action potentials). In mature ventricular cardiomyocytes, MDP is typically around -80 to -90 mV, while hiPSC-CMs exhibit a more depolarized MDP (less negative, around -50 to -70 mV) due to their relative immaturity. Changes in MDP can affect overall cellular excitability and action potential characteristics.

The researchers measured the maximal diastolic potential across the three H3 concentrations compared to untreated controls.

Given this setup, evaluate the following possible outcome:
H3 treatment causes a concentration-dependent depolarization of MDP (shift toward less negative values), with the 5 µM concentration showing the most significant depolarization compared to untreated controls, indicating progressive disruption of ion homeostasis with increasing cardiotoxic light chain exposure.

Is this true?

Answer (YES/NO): NO